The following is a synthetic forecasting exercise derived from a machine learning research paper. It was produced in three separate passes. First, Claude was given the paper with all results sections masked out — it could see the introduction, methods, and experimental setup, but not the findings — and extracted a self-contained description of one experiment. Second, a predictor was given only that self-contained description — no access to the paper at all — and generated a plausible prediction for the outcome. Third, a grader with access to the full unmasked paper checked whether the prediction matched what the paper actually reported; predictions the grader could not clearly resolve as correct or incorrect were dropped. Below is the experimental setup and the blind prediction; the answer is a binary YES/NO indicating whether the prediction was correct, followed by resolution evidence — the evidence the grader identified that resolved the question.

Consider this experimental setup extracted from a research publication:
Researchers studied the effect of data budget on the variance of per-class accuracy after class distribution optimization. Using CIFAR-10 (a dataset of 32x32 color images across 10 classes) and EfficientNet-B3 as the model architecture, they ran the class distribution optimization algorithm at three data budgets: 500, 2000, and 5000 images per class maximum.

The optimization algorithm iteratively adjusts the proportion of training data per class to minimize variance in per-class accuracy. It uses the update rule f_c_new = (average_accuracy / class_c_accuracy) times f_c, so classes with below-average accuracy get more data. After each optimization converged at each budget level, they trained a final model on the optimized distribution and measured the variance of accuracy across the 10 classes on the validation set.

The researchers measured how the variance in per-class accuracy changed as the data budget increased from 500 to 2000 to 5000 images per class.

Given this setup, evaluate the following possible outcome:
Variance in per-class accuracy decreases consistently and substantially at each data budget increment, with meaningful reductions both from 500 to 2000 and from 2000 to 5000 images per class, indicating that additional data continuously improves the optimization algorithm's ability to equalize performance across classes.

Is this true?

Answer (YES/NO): NO